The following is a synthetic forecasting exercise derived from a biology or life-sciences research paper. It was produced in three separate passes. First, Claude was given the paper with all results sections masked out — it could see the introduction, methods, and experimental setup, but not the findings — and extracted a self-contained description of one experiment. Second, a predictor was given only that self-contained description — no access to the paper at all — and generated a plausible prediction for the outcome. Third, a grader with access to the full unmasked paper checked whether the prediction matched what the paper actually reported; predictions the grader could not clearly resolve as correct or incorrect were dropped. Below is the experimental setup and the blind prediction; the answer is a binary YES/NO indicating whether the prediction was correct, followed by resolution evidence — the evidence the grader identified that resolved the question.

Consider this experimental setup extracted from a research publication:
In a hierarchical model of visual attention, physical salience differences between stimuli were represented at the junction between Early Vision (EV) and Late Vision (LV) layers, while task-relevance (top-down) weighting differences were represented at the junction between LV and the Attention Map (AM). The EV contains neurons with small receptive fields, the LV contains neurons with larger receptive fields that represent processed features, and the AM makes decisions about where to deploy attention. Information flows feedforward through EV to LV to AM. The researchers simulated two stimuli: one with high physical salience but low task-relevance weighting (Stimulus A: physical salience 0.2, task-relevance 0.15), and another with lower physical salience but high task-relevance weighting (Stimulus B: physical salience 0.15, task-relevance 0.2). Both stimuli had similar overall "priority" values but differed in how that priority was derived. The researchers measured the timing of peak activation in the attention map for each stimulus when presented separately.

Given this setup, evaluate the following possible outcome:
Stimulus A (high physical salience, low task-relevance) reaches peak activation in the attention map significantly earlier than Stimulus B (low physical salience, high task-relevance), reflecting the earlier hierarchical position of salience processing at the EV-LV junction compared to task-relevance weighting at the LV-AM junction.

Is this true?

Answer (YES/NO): YES